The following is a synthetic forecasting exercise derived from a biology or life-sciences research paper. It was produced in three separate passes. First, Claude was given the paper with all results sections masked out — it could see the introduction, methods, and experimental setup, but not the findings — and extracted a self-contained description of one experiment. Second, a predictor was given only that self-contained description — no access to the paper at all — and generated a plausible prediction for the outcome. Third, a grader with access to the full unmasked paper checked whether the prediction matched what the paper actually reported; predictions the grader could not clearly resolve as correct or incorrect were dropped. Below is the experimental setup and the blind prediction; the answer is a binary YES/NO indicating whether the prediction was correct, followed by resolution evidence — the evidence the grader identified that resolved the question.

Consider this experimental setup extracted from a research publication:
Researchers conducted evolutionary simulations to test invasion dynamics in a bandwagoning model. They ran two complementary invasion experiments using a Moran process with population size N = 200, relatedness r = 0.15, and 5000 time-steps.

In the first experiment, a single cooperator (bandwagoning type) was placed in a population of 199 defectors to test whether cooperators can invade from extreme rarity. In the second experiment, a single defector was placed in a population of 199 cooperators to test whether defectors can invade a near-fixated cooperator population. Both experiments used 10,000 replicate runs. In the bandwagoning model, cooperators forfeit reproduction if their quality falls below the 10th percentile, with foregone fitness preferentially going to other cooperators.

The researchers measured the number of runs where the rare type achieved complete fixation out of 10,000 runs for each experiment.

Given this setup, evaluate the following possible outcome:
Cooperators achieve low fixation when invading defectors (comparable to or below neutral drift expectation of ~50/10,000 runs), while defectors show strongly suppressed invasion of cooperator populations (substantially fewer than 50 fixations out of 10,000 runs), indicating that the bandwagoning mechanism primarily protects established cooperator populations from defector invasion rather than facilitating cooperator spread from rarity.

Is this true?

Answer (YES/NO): NO